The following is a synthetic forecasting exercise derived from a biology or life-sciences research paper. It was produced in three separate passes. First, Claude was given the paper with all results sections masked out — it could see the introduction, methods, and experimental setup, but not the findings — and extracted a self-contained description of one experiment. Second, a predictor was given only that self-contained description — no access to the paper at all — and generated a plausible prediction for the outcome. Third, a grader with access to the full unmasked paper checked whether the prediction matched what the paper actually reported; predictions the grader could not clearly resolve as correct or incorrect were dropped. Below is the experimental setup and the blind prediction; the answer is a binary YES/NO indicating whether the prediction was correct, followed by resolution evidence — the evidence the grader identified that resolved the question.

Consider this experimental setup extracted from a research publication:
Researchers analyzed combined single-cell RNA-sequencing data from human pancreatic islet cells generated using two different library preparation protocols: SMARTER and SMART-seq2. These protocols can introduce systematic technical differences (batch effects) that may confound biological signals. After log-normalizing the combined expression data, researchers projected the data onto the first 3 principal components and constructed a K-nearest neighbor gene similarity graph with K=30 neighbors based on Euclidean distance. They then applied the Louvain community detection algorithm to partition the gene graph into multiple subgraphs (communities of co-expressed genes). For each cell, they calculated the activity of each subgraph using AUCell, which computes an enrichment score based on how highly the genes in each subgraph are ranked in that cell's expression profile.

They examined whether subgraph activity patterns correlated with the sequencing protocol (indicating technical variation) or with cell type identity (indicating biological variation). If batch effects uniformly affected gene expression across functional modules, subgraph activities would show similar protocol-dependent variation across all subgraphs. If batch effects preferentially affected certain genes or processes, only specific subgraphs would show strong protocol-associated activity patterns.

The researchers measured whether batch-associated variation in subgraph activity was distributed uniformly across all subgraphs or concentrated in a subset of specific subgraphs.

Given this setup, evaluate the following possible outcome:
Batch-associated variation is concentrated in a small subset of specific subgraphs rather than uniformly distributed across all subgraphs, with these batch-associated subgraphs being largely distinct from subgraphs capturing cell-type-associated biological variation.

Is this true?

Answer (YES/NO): YES